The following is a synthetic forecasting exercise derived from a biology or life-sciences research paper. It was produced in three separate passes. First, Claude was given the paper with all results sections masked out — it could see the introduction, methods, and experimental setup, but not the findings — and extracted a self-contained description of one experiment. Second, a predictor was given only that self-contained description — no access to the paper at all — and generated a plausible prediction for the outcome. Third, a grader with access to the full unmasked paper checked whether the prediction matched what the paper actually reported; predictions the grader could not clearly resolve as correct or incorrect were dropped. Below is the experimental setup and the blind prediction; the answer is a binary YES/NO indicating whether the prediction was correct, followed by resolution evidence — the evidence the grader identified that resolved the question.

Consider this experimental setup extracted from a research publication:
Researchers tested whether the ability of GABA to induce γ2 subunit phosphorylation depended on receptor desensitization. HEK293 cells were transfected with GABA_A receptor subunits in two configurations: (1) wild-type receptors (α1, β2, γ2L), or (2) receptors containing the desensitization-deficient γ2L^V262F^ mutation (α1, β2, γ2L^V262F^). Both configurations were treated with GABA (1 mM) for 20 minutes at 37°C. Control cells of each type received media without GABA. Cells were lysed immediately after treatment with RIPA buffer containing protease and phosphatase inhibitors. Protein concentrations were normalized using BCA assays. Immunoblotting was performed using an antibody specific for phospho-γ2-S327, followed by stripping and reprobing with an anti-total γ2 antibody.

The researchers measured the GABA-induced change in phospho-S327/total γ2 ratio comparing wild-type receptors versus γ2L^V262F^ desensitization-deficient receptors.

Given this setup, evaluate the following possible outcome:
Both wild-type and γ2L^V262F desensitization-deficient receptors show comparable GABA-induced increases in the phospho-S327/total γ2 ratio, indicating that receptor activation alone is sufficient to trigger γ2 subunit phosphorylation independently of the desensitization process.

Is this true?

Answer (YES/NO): NO